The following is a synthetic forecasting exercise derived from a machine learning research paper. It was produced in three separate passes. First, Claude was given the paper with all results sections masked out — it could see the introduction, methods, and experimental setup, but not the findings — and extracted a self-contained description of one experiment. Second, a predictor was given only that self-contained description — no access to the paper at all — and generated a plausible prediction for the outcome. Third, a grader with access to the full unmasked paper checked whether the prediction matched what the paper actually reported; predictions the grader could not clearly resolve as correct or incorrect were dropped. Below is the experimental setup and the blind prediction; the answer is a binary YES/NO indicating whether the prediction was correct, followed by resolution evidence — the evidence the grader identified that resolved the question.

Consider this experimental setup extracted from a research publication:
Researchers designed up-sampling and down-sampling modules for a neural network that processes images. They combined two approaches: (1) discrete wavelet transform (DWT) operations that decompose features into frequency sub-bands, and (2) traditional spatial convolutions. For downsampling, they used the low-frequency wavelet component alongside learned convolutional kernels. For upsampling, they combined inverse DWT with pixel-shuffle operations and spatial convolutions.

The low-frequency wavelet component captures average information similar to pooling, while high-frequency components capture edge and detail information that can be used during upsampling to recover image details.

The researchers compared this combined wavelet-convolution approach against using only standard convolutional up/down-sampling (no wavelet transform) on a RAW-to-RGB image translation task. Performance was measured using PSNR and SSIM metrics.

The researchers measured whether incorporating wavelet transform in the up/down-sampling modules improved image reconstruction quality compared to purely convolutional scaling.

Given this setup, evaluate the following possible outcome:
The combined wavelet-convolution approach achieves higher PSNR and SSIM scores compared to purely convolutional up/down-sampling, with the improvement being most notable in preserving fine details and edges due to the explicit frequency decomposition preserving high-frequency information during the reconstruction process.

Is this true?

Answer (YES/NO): NO